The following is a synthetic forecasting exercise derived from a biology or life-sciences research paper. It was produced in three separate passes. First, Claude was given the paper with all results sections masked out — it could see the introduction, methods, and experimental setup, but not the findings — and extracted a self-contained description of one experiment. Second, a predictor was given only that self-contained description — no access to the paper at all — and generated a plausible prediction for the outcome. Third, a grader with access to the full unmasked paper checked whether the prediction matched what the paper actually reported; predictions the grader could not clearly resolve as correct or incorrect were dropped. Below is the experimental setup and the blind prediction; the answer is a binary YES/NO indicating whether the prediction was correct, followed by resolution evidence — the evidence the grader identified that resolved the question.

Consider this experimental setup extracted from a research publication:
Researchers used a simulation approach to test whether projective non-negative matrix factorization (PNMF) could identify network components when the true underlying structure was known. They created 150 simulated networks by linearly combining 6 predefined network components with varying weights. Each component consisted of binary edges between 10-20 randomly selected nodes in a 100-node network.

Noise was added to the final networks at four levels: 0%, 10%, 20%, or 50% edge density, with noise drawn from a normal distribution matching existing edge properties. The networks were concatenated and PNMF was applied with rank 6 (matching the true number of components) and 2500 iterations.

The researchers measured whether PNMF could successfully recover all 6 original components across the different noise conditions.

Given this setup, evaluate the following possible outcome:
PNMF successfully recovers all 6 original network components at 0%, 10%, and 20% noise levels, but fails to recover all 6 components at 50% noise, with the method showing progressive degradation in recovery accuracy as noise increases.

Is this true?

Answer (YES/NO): NO